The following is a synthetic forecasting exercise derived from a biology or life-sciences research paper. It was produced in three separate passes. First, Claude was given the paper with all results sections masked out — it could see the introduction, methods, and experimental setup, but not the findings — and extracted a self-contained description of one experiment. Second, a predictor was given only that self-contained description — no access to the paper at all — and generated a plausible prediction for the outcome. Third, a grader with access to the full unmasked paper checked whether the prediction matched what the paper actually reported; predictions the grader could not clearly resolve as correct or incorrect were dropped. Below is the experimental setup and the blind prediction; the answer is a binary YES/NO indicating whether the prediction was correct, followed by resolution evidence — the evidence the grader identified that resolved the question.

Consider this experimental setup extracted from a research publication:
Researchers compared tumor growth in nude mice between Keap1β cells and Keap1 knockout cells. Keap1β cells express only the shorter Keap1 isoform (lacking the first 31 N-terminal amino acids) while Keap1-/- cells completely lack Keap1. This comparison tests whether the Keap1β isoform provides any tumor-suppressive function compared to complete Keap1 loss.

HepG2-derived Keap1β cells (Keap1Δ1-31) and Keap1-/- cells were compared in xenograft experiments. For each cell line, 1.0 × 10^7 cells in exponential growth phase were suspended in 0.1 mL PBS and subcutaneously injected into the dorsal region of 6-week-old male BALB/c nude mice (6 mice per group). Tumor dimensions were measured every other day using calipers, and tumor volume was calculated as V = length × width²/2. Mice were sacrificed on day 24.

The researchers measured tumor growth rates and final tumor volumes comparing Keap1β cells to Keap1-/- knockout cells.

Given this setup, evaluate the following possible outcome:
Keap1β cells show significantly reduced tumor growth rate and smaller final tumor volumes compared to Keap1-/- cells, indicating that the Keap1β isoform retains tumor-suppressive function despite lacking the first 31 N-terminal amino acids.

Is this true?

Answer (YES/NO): NO